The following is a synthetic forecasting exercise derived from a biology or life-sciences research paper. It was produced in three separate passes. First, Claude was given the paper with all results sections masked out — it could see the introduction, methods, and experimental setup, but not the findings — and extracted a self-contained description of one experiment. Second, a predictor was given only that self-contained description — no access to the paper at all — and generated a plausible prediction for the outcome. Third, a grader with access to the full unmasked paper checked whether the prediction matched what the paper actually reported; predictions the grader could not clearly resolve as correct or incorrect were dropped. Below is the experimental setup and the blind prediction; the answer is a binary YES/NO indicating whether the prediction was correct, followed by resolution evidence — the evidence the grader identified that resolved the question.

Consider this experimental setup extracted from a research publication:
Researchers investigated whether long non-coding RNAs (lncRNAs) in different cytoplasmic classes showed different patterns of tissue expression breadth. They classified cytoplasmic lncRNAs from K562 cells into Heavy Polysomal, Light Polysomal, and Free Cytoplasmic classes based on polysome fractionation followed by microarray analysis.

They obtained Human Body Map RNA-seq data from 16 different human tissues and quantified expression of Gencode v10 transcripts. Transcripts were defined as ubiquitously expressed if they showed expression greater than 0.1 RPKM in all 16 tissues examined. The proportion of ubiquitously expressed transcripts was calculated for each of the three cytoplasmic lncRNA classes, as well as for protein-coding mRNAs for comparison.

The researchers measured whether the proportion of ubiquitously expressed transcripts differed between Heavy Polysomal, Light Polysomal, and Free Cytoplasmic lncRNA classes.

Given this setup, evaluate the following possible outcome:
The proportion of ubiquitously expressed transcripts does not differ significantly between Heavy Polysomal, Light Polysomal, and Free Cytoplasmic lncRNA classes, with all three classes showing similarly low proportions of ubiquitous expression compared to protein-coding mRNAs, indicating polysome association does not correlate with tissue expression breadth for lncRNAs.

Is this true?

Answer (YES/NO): NO